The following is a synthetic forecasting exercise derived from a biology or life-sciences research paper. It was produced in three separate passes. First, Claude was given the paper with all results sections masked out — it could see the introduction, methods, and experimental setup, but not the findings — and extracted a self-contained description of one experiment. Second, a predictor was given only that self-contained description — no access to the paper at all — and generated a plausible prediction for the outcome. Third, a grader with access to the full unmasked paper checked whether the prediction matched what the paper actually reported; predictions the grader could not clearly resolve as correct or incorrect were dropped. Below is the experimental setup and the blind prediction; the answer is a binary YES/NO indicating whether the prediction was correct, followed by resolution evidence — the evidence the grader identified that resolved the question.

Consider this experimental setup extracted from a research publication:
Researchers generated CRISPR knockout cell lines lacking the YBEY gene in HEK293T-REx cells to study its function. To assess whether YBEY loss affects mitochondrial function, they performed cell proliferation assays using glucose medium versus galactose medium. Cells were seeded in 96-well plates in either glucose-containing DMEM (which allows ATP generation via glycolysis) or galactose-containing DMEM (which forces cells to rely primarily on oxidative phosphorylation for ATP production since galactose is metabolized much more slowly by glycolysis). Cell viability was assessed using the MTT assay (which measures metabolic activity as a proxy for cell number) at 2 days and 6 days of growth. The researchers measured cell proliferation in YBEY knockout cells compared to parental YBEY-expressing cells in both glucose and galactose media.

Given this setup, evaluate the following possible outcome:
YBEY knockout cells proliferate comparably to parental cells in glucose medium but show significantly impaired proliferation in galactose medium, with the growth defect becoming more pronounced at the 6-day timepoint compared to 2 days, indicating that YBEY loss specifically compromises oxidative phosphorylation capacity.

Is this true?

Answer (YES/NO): NO